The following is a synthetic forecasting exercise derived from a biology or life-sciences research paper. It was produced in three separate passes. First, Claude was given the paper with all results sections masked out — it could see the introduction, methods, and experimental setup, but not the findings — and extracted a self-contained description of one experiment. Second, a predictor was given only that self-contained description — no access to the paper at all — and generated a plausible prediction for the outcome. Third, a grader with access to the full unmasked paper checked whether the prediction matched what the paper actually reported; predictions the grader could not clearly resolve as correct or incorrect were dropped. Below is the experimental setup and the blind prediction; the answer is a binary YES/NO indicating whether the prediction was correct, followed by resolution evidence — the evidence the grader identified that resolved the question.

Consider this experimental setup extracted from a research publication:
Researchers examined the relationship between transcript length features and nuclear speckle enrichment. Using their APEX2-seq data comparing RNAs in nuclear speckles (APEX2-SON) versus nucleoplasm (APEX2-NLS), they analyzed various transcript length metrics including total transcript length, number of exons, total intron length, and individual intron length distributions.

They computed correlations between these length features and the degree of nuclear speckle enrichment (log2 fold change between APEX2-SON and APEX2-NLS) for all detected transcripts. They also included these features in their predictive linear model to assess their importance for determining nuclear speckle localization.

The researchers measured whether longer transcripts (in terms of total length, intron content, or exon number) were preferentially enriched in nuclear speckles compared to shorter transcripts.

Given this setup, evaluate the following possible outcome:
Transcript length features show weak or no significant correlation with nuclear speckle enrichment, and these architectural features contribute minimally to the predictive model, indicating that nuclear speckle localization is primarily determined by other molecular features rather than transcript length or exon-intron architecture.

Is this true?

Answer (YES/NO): NO